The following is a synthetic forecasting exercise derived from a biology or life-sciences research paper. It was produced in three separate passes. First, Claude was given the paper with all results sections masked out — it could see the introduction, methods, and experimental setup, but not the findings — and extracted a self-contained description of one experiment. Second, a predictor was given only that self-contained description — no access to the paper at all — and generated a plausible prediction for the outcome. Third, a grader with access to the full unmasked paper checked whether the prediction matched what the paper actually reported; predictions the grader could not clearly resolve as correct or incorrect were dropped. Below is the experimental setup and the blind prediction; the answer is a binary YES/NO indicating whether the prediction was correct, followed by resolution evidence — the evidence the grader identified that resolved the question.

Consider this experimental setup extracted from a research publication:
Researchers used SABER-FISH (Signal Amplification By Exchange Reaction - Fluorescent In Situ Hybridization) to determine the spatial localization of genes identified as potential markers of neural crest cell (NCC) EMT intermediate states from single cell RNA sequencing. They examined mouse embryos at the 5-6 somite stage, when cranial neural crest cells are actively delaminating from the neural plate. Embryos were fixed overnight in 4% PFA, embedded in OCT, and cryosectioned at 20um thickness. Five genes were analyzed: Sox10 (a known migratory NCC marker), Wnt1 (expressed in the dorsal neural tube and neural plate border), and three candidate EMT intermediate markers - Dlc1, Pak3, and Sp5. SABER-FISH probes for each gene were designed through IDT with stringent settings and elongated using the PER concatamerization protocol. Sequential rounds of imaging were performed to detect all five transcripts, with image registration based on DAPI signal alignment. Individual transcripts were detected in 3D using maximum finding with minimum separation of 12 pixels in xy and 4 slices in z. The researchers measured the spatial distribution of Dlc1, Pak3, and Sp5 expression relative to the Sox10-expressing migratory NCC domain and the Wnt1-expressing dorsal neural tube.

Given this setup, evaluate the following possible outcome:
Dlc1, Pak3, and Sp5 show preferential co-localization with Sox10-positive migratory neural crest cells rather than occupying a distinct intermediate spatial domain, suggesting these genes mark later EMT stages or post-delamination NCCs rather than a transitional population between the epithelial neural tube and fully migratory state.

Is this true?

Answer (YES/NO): NO